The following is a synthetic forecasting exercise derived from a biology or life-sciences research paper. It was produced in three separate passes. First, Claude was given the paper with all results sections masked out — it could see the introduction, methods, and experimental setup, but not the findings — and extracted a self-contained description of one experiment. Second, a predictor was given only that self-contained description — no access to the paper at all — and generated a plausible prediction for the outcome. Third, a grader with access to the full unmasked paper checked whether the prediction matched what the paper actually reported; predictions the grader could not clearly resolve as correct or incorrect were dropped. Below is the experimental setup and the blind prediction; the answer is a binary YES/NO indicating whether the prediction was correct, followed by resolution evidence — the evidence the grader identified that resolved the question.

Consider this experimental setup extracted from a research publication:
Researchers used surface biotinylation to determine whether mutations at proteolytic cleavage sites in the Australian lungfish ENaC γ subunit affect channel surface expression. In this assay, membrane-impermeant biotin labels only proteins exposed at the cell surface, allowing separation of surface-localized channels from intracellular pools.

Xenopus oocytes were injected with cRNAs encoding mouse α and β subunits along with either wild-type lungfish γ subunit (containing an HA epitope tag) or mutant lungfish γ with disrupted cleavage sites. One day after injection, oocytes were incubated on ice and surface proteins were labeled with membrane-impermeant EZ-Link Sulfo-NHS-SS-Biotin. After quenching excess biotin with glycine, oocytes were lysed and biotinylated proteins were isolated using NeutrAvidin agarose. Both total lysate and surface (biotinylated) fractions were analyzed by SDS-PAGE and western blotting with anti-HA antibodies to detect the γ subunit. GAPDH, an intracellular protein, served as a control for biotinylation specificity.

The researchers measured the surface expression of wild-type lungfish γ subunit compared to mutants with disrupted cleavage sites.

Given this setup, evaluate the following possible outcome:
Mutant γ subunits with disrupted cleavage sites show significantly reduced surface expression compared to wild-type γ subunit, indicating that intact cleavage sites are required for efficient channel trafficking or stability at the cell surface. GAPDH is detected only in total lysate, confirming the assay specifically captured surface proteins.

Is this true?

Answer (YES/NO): NO